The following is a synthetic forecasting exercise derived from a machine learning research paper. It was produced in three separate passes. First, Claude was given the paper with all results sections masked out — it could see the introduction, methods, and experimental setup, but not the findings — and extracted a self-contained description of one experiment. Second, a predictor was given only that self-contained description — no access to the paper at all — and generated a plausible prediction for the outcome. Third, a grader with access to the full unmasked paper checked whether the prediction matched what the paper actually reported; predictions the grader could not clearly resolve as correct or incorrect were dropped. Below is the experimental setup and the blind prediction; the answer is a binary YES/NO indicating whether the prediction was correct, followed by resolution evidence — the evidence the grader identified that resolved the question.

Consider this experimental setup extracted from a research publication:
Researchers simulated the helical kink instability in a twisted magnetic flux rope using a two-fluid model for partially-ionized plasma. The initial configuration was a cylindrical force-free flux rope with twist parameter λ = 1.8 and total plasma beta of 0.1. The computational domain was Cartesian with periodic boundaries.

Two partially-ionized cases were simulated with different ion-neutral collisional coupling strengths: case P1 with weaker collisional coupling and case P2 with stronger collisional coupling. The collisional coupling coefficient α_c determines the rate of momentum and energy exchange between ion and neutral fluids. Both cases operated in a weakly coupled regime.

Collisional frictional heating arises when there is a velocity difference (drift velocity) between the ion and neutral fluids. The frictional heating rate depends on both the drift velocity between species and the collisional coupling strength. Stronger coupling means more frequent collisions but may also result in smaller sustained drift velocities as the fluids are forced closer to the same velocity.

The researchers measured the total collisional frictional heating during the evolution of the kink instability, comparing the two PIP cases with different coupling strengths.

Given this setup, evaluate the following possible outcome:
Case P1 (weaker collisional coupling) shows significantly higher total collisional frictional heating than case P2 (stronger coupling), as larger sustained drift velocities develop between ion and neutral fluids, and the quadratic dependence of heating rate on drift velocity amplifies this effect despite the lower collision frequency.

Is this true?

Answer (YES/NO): NO